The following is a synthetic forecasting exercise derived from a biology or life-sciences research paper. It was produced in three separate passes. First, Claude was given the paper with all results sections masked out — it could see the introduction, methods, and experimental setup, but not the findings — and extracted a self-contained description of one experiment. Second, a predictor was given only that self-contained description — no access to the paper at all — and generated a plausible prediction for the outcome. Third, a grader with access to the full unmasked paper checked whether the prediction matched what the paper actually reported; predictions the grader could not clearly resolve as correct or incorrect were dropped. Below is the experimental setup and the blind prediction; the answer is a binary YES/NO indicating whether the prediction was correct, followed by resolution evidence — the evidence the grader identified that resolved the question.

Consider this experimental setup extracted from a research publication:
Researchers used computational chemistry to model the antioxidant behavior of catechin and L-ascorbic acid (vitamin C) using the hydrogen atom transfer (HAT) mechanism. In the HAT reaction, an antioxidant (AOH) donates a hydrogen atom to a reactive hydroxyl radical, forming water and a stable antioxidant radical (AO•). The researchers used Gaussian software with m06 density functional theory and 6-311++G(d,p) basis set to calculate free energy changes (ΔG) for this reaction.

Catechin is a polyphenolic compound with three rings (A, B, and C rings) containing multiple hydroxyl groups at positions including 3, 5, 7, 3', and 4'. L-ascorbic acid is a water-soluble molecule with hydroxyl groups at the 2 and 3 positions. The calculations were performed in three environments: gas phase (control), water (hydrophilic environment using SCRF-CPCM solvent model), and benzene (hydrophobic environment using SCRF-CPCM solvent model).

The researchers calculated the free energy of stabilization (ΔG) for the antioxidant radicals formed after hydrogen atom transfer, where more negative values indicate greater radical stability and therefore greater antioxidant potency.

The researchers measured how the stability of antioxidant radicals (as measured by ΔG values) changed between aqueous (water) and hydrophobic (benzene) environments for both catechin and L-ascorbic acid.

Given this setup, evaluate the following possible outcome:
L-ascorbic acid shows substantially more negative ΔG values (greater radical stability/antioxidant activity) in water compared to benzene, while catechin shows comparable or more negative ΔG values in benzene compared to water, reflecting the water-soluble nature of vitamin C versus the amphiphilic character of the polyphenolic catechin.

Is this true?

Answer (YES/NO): NO